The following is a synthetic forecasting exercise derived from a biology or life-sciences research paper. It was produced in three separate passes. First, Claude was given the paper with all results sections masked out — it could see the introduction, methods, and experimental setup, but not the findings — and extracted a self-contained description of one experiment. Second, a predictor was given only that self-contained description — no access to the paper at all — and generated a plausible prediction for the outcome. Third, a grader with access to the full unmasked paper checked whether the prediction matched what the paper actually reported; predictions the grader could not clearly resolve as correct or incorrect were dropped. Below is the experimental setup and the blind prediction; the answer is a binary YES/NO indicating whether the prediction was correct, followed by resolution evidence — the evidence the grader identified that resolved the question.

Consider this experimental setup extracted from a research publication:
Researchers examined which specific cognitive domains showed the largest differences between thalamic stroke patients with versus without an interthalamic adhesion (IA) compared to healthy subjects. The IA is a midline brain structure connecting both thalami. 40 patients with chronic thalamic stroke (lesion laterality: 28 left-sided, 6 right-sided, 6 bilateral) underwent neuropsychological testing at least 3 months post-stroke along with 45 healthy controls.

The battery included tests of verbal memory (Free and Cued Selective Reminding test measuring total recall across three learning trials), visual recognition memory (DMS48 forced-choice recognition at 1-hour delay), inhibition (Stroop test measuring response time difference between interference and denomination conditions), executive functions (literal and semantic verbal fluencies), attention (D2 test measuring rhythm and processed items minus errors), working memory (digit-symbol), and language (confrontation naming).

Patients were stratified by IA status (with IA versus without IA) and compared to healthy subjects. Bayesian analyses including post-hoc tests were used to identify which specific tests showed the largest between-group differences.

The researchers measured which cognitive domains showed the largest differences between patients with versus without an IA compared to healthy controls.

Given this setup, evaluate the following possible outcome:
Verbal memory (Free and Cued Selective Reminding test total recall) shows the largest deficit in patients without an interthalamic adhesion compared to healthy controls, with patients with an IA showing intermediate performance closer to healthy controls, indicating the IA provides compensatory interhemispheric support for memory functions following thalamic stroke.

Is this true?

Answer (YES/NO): YES